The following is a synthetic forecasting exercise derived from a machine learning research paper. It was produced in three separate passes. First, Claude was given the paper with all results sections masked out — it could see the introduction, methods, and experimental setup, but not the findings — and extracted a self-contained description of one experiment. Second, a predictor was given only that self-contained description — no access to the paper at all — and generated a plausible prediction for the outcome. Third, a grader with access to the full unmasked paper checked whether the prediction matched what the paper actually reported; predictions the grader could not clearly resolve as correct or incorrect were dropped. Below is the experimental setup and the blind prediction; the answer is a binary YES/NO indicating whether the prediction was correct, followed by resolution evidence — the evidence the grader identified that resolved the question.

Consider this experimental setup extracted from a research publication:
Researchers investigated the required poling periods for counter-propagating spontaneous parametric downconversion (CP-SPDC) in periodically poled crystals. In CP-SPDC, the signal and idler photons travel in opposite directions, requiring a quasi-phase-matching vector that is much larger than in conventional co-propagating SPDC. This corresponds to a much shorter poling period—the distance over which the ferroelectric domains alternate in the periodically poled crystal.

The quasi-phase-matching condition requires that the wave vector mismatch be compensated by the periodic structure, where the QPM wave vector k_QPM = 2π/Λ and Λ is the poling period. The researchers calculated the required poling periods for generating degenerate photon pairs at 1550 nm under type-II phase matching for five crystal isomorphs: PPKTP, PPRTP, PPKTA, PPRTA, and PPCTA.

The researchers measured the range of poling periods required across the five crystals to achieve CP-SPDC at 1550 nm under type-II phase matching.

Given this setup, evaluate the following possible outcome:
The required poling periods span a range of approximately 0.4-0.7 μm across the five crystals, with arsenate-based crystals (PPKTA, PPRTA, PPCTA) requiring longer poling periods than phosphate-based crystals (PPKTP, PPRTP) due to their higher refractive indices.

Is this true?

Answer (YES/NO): NO